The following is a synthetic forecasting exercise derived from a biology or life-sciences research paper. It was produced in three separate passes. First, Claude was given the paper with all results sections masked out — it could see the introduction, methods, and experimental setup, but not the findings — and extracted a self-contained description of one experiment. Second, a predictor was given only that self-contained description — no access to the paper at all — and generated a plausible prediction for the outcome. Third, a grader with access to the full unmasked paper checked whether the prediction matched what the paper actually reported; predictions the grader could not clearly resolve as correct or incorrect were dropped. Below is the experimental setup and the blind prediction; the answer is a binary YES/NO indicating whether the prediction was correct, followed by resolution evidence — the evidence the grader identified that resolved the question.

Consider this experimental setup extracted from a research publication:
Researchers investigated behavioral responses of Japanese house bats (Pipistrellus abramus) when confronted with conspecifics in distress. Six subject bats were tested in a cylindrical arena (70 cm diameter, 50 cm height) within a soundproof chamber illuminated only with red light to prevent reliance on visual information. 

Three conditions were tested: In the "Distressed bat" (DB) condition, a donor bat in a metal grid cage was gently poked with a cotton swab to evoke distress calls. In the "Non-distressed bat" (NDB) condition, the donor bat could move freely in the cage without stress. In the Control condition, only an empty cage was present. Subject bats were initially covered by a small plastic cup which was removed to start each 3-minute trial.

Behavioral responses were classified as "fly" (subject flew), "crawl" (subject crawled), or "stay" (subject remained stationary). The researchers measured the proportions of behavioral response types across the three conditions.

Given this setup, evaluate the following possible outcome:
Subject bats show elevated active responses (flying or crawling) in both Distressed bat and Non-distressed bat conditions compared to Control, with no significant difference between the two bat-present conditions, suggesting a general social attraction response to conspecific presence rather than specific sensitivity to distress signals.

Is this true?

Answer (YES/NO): NO